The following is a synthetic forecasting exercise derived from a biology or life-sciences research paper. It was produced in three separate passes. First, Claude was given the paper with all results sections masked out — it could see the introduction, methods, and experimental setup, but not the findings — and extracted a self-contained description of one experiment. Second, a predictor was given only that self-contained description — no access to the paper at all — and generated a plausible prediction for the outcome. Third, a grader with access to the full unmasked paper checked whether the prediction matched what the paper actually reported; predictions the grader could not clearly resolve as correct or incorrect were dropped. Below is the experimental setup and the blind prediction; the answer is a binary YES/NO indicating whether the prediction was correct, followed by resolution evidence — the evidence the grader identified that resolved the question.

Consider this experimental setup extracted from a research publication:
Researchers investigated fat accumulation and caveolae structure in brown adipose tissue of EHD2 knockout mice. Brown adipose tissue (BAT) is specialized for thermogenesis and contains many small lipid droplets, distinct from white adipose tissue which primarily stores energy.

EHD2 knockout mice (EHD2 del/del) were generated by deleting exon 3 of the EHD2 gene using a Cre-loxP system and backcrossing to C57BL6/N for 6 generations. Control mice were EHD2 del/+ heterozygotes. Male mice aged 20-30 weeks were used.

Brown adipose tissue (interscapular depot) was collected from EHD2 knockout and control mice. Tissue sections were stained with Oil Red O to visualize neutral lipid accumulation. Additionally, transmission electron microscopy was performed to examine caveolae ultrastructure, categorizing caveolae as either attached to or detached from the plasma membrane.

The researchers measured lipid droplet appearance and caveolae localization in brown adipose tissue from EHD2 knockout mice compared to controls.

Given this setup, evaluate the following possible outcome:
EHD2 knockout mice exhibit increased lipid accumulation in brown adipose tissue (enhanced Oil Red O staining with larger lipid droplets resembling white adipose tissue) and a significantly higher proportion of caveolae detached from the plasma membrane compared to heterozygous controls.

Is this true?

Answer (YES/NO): YES